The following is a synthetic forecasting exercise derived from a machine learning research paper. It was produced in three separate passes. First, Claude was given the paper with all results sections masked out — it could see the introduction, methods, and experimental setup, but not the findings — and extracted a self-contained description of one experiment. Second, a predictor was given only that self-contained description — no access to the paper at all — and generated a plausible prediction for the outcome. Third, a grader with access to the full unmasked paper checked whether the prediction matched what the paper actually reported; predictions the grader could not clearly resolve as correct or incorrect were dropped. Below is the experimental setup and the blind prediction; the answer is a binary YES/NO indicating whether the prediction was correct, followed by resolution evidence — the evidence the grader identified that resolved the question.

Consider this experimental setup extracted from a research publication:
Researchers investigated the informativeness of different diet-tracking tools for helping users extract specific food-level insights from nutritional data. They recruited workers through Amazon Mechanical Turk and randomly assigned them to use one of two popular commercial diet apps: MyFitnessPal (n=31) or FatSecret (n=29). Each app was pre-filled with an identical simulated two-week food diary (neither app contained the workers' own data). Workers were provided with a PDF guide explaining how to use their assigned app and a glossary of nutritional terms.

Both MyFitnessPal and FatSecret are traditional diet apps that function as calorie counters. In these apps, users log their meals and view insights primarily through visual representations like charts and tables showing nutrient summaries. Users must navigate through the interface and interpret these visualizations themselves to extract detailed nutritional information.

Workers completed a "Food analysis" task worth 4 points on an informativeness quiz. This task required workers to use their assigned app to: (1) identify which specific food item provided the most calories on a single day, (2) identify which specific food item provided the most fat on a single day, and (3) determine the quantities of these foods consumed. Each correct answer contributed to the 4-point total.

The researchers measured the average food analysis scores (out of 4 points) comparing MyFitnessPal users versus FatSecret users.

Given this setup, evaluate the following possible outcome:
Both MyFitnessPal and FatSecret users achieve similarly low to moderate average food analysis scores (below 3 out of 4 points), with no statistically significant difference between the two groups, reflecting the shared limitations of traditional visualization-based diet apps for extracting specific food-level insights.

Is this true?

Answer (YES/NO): NO